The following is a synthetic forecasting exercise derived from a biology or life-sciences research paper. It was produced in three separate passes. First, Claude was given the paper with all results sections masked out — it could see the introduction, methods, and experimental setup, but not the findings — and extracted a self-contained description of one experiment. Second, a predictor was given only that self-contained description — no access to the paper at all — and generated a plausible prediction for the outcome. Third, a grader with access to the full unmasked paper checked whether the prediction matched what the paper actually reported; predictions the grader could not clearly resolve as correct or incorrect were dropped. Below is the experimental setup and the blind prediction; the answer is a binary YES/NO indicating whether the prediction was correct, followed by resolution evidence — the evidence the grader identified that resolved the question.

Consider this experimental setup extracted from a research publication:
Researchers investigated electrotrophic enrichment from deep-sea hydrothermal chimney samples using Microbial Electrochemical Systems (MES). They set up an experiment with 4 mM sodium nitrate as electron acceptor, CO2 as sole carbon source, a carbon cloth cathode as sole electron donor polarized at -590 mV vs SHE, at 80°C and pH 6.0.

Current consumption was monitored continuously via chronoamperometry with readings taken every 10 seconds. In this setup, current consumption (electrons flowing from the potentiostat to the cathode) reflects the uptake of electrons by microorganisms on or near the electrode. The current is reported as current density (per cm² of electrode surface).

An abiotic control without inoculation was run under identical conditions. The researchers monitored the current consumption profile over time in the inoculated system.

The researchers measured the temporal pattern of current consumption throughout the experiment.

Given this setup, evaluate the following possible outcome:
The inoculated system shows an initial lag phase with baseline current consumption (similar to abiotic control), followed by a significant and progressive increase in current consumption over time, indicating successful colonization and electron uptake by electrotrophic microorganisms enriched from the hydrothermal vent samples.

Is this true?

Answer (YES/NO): YES